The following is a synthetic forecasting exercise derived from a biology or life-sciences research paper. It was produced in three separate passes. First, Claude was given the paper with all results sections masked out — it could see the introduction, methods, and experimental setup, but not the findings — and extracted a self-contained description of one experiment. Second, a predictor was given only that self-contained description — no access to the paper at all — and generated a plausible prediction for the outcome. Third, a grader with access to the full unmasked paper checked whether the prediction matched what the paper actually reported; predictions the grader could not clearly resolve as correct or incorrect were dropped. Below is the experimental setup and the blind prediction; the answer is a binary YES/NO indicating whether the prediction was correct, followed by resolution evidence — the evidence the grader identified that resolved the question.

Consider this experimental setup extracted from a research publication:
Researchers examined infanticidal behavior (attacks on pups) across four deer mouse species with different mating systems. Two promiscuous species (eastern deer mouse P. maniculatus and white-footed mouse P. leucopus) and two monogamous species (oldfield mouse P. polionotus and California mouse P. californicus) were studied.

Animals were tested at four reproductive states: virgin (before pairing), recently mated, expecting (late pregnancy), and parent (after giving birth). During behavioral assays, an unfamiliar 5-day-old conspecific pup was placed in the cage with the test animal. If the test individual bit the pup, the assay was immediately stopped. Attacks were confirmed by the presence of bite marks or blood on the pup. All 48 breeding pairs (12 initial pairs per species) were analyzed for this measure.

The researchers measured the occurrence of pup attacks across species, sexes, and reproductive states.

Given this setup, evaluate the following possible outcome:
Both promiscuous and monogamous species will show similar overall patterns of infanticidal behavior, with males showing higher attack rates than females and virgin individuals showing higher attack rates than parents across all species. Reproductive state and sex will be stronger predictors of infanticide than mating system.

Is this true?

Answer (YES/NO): NO